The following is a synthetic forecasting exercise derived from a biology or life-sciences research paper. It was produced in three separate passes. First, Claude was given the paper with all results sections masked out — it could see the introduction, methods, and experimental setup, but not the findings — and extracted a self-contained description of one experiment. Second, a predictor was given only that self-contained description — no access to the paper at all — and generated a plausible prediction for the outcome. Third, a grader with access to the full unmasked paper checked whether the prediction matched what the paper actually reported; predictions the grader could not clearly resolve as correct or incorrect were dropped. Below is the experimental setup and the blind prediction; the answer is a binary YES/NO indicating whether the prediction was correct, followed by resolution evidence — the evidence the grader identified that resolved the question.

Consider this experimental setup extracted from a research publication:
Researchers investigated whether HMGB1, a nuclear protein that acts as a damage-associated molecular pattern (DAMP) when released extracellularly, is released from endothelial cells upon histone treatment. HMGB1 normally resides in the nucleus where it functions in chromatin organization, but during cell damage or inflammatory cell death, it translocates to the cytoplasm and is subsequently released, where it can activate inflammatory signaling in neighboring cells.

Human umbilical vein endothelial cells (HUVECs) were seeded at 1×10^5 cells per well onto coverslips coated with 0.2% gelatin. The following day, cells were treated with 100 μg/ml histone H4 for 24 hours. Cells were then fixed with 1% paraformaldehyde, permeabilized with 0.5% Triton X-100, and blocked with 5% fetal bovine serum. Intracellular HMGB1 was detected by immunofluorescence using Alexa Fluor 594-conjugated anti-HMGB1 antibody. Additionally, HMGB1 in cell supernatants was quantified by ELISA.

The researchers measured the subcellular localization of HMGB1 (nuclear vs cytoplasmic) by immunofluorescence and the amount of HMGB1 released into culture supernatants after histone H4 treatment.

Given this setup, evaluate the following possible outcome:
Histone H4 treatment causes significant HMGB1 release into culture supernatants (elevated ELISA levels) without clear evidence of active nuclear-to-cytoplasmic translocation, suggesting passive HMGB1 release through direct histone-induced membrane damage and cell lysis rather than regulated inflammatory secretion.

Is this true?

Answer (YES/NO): NO